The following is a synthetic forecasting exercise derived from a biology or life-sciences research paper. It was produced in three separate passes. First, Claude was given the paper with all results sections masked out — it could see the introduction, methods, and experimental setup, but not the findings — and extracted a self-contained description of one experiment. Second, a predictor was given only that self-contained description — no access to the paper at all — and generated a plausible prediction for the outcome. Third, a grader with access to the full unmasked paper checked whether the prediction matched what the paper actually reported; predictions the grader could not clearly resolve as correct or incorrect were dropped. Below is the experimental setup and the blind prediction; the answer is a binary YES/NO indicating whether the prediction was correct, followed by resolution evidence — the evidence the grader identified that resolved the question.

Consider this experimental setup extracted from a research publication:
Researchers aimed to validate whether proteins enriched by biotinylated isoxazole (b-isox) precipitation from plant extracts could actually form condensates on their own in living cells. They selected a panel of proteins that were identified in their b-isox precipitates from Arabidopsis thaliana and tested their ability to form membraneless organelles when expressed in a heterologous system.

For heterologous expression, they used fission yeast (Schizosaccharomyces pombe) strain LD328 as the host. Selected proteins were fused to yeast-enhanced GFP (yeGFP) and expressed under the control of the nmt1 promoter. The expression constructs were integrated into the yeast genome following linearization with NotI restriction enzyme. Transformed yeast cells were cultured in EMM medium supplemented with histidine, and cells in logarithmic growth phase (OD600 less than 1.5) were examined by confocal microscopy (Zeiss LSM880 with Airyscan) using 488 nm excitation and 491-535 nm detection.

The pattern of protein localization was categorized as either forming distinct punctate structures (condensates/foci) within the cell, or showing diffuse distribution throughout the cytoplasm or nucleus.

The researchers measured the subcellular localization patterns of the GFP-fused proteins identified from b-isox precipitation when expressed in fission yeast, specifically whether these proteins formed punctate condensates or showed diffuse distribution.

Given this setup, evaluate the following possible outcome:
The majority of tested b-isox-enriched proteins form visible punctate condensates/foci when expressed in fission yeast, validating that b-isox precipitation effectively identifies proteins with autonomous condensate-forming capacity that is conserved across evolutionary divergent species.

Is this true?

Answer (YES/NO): YES